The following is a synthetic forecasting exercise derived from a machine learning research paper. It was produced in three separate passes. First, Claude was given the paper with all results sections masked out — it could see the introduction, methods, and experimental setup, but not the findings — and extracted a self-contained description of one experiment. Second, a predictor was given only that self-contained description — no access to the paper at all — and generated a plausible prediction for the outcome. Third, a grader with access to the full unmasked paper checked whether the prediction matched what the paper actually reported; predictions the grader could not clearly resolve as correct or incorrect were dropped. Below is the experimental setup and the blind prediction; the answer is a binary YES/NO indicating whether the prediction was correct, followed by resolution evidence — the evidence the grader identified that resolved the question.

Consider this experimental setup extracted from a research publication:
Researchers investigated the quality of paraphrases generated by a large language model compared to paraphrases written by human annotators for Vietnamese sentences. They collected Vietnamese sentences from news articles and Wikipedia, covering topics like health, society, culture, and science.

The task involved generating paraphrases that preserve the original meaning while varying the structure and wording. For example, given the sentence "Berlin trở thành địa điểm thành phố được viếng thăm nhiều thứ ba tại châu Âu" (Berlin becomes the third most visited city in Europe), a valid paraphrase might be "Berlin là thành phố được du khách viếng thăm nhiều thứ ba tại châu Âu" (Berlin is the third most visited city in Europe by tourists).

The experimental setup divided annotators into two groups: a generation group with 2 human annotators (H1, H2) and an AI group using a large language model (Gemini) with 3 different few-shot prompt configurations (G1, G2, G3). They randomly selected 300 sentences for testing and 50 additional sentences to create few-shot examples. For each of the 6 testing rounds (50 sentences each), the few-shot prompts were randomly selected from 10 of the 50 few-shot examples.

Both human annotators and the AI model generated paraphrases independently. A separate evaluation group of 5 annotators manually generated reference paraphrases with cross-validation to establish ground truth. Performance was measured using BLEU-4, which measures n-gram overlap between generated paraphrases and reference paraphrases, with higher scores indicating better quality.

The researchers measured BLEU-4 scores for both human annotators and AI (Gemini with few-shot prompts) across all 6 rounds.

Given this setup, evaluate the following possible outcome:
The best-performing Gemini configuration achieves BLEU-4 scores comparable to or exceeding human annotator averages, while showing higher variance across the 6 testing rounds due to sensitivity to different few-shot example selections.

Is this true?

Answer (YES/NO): NO